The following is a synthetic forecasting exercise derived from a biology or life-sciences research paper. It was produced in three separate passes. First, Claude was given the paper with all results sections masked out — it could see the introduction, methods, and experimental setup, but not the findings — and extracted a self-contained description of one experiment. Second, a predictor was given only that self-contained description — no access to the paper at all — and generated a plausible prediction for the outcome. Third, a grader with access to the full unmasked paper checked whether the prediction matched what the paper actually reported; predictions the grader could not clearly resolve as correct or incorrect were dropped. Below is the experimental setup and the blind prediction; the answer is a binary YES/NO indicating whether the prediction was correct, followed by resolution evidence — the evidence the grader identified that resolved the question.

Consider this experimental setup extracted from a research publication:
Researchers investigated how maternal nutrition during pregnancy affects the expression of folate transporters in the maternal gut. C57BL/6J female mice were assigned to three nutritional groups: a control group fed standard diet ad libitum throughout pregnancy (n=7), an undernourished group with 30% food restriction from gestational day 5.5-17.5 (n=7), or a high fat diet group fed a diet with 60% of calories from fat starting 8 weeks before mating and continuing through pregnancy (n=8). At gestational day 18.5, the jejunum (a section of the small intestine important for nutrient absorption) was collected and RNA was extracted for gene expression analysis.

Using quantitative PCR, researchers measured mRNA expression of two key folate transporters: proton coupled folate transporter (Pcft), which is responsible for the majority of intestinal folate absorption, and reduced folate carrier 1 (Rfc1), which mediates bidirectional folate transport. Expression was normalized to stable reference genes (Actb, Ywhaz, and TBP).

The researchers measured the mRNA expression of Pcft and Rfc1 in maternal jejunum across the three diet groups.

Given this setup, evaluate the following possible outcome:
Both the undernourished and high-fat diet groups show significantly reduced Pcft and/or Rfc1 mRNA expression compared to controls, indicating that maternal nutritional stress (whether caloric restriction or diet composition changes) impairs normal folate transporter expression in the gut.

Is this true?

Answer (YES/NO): NO